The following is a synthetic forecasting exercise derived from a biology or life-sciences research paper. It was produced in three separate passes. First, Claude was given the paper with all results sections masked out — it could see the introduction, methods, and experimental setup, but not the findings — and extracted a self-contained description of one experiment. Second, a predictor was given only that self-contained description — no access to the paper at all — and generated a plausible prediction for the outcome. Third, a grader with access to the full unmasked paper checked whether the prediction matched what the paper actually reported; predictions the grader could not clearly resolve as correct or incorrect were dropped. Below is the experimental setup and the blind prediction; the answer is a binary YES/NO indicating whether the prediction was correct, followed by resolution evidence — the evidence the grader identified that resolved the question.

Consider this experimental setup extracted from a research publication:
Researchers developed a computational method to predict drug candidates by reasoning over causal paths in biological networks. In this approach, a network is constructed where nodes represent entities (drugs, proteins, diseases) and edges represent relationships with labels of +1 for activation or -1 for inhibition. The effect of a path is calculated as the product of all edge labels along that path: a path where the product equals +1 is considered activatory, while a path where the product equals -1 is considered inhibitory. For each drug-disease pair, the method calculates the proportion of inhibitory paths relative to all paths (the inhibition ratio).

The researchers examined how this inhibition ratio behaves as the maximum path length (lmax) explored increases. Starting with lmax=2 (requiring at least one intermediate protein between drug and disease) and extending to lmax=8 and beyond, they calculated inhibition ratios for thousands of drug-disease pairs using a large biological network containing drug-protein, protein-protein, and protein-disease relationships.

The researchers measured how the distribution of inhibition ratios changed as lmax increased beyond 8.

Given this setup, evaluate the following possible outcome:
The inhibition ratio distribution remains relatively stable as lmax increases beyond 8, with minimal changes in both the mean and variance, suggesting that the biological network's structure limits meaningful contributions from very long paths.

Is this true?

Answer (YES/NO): NO